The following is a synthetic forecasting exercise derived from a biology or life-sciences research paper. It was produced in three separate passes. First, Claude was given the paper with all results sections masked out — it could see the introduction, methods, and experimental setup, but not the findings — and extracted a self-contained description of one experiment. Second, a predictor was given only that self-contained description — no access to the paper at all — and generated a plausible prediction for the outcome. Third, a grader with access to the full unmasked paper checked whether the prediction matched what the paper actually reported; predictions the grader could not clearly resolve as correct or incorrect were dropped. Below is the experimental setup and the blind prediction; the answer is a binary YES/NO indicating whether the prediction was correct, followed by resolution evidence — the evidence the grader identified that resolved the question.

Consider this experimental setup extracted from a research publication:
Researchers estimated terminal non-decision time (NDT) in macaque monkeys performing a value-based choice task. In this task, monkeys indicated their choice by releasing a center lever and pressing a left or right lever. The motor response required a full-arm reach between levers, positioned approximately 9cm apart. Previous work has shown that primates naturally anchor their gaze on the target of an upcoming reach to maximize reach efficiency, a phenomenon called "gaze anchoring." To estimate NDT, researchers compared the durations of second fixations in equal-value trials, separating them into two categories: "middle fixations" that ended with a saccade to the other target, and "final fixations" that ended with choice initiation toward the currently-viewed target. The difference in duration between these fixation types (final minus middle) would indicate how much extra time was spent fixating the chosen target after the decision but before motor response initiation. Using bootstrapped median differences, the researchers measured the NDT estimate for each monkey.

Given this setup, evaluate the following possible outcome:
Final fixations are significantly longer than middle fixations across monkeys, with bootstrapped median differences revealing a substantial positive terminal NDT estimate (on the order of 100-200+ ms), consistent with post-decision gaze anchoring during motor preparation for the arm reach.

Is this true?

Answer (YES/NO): YES